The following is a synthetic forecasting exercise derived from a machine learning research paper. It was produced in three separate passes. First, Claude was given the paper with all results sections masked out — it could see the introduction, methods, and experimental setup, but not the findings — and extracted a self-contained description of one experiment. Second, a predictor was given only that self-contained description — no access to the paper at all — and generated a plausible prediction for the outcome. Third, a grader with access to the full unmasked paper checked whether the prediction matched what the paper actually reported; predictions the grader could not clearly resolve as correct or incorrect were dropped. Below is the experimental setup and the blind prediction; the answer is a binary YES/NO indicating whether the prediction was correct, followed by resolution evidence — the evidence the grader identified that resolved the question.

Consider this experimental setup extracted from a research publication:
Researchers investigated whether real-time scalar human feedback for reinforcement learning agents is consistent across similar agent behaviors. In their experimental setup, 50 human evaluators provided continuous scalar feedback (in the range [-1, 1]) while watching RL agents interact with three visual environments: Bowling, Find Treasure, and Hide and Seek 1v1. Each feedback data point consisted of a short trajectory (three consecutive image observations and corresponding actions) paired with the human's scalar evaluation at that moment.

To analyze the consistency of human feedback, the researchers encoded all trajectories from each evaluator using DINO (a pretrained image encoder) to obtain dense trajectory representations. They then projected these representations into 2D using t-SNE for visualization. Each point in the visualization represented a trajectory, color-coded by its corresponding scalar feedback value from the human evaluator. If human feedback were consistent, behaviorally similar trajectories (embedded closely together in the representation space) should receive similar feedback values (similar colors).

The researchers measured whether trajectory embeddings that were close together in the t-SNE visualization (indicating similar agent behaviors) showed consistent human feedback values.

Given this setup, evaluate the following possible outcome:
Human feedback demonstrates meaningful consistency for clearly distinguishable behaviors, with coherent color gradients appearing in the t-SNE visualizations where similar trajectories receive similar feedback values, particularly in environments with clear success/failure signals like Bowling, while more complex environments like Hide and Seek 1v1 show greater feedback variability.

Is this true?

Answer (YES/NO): NO